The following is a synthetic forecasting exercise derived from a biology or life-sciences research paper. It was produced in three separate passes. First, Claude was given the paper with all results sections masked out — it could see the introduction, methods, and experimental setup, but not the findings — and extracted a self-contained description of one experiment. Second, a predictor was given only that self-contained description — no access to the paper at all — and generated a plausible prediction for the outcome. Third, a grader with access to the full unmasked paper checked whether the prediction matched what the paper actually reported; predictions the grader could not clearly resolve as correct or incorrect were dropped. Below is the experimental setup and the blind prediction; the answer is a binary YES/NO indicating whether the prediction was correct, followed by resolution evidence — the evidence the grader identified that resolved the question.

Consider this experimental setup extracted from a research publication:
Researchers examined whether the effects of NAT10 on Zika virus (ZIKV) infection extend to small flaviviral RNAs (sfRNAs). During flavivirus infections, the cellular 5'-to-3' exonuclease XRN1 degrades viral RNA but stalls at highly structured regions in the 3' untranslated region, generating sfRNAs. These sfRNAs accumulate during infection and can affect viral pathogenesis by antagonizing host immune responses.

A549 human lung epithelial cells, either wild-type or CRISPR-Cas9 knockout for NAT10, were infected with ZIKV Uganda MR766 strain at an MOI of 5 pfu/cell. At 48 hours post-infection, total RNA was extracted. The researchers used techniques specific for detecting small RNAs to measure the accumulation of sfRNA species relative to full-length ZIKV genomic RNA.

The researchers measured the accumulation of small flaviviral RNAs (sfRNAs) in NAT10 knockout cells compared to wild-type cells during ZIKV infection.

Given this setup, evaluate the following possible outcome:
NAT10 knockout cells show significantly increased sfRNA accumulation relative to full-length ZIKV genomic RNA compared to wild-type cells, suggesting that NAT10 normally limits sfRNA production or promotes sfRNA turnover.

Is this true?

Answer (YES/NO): NO